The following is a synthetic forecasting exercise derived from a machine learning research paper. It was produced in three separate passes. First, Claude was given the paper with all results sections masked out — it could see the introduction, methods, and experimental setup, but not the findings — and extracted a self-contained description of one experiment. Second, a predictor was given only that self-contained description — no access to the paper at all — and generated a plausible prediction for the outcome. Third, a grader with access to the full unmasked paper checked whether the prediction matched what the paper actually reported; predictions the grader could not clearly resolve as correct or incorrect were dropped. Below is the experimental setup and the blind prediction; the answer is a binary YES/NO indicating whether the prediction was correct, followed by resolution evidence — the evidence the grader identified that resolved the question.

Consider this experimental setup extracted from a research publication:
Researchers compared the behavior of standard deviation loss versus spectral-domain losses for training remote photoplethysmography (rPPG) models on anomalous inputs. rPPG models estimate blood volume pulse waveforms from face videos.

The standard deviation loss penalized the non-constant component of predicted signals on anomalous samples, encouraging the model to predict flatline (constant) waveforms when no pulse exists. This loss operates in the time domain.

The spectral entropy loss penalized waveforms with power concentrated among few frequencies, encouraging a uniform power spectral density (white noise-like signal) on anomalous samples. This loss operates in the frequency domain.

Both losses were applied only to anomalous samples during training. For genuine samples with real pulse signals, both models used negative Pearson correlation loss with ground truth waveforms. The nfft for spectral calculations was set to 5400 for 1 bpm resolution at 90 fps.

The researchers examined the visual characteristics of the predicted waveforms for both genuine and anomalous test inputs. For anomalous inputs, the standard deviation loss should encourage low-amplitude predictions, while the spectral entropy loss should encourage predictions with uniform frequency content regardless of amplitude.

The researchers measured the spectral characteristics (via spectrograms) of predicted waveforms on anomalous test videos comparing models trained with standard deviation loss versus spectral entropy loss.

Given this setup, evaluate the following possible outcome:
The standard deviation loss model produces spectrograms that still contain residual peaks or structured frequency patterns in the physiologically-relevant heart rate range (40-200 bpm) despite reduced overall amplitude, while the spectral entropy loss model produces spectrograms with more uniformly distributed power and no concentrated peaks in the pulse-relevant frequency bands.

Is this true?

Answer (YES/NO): NO